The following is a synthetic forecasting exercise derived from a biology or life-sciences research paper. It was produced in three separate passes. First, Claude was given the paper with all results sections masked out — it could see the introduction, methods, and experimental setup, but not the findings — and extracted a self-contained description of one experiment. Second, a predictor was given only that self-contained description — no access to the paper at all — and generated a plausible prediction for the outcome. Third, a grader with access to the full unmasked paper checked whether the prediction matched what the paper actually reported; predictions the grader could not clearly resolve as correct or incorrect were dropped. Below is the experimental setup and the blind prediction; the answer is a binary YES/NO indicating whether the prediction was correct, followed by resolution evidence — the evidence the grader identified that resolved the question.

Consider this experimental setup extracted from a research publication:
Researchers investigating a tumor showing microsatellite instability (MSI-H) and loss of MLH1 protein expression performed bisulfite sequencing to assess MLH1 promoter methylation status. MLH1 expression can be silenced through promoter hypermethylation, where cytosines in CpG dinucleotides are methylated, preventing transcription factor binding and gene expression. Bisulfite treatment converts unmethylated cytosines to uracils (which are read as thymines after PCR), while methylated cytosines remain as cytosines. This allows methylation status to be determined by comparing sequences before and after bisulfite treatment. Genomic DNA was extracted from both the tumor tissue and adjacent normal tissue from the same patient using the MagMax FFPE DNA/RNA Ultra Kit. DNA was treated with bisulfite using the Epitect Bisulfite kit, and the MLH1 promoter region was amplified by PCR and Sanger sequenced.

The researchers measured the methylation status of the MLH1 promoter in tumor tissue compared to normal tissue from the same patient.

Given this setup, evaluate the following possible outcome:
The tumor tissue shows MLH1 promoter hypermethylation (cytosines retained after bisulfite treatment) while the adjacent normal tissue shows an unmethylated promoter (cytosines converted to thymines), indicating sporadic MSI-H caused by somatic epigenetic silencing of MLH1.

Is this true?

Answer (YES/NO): NO